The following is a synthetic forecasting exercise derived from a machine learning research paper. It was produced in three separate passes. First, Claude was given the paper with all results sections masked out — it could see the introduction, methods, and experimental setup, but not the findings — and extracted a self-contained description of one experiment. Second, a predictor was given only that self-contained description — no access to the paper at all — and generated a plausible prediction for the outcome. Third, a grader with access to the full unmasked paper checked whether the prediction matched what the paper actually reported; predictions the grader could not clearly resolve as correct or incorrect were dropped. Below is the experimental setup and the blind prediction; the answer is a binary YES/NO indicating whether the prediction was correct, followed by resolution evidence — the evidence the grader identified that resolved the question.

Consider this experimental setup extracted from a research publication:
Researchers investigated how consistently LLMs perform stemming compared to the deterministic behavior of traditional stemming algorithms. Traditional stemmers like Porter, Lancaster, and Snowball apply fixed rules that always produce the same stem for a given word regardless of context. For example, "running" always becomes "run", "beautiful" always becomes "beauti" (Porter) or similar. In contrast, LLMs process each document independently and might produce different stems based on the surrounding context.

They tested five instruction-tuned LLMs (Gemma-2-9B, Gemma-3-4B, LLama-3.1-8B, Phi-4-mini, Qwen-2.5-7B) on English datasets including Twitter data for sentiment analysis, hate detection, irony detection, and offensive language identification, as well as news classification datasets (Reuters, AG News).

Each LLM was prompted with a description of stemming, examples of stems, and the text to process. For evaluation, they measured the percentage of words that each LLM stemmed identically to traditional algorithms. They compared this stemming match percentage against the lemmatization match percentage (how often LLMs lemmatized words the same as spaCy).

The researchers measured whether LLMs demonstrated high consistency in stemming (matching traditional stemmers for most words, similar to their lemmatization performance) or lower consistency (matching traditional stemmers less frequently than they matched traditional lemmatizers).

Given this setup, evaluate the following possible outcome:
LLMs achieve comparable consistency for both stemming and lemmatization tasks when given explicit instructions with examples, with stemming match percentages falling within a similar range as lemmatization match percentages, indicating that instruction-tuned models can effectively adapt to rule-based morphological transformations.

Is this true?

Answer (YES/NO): NO